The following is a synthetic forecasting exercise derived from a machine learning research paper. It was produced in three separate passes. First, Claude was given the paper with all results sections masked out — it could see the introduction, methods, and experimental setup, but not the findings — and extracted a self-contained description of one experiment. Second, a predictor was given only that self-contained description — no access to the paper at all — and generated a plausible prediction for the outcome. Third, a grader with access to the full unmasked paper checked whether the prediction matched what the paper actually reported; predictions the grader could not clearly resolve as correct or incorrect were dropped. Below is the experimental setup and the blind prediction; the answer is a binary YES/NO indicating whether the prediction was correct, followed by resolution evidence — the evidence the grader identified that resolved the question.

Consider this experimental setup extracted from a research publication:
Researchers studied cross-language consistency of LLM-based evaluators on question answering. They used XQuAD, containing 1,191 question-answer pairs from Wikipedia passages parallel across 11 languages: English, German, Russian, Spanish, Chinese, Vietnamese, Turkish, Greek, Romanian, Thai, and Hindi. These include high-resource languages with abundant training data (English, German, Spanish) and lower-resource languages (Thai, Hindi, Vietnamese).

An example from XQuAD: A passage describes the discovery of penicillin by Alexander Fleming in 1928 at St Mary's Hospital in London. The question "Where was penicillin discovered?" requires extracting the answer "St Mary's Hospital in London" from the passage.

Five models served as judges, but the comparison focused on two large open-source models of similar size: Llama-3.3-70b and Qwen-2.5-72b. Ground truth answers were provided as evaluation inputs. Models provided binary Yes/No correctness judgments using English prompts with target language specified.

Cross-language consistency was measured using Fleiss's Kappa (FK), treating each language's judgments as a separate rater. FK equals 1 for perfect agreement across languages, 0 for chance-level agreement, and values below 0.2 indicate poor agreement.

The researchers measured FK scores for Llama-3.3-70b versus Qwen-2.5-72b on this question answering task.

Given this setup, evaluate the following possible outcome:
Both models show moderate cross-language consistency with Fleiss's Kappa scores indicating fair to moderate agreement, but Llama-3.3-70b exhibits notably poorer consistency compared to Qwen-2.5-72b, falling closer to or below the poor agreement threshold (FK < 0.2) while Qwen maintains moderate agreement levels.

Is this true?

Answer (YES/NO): NO